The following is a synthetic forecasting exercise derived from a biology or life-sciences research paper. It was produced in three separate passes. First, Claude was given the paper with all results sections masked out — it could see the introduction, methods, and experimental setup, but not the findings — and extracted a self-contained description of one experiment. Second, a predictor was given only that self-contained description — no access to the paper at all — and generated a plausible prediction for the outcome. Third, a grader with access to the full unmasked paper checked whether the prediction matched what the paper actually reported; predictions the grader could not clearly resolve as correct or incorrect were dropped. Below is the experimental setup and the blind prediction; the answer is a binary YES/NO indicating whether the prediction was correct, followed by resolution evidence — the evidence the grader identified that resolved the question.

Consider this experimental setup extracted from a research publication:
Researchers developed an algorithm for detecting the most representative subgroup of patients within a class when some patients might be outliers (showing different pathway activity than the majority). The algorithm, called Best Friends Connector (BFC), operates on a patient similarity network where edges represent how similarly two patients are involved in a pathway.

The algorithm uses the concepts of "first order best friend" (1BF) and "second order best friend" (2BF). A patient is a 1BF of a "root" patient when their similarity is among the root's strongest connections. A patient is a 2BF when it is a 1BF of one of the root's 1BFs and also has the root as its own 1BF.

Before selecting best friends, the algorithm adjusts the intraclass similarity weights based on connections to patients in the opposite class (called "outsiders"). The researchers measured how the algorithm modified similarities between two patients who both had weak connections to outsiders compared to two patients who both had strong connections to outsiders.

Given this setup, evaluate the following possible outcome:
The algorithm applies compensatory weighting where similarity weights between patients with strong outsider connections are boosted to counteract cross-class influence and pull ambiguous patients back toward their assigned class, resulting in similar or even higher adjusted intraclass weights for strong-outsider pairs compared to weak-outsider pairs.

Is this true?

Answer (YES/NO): NO